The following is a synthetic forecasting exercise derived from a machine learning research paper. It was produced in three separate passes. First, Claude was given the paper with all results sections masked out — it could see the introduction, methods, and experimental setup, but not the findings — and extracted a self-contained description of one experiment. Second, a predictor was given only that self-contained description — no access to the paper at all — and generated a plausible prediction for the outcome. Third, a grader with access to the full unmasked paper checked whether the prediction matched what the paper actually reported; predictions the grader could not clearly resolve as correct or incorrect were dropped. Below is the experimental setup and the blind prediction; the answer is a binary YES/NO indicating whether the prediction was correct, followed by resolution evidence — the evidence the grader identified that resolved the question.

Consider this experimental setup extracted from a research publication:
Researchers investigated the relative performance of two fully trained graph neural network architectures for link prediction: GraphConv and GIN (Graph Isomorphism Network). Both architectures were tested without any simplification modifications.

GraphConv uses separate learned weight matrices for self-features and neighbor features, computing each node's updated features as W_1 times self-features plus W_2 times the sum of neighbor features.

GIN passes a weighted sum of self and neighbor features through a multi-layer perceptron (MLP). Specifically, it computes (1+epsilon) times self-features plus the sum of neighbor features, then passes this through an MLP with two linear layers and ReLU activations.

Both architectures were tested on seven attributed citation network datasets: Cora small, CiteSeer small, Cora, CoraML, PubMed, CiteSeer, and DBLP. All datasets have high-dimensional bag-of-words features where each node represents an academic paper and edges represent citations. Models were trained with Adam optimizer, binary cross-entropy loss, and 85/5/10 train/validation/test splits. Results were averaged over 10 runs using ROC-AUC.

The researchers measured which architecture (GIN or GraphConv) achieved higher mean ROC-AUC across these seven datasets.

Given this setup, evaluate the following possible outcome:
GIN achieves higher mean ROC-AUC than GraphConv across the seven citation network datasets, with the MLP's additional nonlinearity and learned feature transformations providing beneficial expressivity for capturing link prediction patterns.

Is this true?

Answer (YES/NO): NO